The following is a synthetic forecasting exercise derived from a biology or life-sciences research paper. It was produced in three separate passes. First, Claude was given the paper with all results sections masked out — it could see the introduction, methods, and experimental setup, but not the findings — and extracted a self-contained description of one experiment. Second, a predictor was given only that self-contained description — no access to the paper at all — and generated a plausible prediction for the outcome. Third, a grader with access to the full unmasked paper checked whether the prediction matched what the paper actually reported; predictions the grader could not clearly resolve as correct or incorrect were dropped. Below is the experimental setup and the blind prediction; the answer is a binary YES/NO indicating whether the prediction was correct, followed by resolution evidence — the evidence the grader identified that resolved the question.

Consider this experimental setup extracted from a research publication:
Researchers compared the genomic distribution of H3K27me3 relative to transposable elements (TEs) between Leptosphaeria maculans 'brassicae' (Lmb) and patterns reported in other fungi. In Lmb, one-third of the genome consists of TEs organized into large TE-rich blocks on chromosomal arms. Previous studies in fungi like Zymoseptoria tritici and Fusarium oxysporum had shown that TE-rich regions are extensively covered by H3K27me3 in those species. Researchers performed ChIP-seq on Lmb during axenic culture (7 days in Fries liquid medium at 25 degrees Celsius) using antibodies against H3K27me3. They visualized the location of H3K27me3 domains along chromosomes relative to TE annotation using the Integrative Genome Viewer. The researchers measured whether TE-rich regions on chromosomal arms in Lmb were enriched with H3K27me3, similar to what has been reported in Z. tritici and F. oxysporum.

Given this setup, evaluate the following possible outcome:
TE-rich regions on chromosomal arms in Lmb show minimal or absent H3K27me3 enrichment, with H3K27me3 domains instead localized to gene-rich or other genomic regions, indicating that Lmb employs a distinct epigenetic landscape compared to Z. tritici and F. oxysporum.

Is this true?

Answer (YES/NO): YES